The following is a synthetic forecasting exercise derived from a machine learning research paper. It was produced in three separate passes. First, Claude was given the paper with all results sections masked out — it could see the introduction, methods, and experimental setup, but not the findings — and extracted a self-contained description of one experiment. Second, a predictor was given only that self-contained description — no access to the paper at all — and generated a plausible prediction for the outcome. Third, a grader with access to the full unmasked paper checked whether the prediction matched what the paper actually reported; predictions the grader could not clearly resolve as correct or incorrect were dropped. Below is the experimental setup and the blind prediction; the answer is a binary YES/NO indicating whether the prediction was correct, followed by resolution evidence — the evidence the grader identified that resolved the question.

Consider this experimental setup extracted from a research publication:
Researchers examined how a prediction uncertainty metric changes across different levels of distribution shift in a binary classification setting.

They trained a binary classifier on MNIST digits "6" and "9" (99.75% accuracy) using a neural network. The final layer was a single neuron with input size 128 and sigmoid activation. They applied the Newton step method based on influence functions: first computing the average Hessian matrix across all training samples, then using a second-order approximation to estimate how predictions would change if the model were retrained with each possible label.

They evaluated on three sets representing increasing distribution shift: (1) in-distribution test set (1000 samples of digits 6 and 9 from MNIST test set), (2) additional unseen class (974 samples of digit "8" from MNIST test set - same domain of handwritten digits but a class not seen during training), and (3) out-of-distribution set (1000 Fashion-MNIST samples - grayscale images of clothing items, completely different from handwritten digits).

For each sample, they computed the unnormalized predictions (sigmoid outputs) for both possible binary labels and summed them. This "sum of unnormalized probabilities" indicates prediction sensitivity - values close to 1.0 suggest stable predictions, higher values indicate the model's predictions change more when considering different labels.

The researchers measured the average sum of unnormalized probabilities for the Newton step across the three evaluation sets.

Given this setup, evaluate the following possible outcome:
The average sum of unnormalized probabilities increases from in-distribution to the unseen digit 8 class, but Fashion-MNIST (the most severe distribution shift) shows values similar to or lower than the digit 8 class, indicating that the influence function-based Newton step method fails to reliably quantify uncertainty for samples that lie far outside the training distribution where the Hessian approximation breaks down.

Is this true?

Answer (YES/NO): NO